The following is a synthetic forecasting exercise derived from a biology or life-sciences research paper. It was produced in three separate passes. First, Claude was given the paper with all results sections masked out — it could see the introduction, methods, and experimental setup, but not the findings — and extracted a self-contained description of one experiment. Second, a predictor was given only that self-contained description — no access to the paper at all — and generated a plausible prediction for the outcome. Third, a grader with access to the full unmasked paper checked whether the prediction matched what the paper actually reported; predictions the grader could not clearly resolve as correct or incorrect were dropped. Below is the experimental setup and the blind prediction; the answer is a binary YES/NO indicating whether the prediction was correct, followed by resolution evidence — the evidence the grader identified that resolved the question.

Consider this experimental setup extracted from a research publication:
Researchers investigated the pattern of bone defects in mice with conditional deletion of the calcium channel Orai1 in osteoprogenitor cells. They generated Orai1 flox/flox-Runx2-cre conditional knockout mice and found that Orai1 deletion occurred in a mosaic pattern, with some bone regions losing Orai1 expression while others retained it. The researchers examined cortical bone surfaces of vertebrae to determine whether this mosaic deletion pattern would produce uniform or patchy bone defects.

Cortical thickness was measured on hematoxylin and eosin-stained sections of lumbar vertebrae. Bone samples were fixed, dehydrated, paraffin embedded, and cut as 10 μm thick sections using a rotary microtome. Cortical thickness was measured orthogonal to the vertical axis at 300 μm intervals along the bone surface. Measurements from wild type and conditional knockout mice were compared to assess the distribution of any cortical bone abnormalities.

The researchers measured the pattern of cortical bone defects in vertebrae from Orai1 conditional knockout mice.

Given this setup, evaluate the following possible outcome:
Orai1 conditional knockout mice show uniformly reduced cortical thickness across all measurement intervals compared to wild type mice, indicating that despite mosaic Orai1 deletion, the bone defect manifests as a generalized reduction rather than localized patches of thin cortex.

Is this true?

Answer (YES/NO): NO